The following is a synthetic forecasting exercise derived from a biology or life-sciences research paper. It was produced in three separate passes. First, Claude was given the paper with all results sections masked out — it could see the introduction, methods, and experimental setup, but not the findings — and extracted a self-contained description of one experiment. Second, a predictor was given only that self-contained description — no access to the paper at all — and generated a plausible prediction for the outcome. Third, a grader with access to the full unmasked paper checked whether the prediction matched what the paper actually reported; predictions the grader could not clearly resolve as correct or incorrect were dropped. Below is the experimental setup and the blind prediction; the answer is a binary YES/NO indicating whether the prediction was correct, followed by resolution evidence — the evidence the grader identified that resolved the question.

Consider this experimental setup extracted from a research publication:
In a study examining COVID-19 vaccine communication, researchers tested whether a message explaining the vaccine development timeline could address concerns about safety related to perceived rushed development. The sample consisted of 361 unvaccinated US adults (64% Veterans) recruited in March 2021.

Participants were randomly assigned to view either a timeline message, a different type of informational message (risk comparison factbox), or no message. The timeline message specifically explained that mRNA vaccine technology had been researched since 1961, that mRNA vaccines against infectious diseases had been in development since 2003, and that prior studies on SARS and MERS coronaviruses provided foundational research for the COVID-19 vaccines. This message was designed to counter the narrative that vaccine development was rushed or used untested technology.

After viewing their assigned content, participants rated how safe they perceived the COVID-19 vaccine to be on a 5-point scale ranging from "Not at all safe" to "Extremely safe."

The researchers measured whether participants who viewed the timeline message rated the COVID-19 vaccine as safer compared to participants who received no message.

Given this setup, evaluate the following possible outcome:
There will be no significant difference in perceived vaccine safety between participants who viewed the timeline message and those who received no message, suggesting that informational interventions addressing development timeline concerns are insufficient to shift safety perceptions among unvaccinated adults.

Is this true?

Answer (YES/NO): YES